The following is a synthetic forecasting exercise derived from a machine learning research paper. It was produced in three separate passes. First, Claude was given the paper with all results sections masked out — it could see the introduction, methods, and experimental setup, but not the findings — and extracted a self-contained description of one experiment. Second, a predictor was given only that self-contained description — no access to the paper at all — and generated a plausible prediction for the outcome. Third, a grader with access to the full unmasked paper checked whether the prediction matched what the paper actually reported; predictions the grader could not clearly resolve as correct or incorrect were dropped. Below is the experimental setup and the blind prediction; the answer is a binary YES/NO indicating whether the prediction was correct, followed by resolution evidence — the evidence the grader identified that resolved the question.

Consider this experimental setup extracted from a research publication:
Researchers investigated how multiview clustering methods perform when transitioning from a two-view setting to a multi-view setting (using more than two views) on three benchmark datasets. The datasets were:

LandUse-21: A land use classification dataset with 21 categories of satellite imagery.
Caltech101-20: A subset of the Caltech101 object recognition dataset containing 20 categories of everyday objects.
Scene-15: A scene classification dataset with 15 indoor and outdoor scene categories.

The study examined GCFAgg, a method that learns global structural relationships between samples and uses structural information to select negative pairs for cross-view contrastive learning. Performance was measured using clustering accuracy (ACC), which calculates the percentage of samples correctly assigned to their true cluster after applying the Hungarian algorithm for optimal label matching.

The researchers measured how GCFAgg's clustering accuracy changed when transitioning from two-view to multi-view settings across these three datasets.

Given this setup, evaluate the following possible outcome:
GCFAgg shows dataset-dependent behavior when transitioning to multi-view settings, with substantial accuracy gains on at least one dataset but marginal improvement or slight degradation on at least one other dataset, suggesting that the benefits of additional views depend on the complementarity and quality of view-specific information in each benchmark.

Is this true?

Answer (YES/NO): YES